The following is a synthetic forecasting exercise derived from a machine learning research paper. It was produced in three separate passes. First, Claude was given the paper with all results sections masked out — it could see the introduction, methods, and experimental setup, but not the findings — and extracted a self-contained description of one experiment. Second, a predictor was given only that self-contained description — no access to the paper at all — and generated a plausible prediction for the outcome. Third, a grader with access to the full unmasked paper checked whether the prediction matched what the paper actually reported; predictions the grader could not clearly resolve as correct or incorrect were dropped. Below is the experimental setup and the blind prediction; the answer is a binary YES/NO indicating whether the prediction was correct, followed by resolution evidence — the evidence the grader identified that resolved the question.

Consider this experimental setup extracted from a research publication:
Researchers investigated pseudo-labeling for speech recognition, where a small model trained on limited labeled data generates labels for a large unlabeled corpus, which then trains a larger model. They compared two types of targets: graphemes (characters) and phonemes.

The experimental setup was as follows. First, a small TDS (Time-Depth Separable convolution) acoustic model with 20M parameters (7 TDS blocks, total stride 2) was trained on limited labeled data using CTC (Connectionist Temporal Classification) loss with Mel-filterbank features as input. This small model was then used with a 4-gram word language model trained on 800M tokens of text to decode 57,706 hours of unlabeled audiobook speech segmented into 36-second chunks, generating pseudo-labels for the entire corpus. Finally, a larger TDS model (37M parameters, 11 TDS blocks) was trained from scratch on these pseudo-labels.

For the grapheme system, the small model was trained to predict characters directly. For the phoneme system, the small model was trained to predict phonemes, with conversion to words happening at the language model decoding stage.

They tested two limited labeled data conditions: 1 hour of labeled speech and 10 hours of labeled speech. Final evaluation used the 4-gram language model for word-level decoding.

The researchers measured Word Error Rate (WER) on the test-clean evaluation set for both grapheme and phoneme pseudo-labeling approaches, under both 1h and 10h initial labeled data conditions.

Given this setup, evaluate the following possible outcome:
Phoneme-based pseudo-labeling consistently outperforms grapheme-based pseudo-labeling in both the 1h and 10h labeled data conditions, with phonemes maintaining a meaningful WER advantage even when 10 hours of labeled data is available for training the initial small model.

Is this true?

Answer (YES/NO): NO